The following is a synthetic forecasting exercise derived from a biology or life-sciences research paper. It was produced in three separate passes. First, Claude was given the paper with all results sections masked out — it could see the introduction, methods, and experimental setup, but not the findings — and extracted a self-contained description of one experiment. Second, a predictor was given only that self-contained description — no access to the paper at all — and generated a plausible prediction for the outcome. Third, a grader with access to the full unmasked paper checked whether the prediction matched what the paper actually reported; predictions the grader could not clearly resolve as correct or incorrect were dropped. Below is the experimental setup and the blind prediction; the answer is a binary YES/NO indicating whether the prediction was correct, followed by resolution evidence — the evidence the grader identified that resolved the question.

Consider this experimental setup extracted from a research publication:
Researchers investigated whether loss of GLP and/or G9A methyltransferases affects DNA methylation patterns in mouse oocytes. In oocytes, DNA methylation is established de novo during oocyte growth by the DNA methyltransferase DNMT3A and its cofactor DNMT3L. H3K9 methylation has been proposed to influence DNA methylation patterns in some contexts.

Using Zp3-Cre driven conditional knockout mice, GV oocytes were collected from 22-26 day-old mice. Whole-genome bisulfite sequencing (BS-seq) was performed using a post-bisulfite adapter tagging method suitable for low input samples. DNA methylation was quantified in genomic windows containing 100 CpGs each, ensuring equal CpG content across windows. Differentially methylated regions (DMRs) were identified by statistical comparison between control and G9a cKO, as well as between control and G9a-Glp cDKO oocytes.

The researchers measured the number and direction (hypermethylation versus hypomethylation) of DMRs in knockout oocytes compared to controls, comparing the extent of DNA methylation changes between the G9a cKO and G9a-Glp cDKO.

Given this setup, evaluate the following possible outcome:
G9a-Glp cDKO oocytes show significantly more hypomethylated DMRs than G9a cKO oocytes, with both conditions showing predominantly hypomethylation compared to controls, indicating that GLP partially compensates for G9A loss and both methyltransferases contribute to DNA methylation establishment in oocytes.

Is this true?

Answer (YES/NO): YES